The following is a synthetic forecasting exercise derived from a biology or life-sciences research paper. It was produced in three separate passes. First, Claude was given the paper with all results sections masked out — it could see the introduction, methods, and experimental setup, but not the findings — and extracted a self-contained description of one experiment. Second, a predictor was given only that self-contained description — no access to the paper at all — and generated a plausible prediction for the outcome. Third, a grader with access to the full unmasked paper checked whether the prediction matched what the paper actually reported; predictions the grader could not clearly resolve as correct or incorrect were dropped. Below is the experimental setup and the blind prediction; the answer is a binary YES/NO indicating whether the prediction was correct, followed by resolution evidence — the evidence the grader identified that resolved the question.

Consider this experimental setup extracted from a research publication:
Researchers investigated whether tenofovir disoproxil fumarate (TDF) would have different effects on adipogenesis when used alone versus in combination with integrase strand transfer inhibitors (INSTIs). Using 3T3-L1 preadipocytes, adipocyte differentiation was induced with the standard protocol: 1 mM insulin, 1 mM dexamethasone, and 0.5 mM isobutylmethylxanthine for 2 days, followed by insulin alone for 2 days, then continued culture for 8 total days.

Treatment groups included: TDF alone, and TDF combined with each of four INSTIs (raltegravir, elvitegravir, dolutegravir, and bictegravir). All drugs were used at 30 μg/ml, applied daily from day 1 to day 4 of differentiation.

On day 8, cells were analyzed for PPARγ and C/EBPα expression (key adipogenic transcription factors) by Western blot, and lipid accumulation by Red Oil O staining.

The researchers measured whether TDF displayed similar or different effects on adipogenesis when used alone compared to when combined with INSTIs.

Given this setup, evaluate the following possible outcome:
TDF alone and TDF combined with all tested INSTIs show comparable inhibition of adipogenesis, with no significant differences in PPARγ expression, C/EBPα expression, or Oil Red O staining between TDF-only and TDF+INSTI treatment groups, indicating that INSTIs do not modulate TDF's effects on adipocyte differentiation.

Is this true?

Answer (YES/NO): NO